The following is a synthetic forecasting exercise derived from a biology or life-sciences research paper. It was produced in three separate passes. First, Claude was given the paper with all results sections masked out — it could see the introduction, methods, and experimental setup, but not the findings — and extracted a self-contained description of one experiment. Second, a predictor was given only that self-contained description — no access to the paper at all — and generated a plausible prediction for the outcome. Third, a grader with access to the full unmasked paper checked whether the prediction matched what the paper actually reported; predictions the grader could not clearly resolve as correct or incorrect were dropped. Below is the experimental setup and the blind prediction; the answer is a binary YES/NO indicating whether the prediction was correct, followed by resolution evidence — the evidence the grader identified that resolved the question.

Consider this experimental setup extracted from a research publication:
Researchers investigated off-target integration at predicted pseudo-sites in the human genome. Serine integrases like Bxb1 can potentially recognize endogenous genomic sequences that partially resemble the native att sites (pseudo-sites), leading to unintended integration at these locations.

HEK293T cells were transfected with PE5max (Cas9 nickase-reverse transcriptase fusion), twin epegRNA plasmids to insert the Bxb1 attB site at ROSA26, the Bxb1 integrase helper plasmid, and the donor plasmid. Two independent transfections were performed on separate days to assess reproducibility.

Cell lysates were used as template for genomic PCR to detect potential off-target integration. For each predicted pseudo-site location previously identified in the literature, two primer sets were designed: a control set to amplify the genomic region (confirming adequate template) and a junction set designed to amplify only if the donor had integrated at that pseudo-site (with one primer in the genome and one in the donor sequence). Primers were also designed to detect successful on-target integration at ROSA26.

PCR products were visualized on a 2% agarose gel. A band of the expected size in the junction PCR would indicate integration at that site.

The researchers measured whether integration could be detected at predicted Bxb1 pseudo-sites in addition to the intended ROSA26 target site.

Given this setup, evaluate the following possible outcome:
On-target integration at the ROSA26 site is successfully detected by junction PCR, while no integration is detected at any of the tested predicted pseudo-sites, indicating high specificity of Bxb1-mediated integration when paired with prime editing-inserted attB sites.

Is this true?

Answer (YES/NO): YES